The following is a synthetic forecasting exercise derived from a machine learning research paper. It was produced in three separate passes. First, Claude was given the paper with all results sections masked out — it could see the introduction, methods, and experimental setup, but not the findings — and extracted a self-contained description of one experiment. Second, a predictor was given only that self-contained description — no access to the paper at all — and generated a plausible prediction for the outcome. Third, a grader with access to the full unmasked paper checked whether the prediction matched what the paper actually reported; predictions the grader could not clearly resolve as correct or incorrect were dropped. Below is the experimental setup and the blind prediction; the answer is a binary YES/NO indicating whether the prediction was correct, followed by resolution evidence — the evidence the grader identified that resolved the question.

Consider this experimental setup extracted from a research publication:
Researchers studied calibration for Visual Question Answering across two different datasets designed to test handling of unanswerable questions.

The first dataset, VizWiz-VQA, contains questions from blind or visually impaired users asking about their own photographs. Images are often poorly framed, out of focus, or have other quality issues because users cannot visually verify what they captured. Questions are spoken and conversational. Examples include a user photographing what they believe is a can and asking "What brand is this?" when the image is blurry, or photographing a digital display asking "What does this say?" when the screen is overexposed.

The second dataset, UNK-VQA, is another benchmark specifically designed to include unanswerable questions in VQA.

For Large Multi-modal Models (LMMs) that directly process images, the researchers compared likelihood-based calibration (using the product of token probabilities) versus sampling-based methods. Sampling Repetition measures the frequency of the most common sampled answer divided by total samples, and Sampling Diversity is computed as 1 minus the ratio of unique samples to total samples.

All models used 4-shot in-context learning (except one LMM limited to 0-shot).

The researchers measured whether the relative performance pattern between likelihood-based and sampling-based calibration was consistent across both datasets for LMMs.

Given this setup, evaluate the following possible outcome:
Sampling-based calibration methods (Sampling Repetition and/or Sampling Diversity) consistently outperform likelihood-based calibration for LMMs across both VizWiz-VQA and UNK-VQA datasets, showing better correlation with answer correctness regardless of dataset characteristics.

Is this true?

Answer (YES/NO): NO